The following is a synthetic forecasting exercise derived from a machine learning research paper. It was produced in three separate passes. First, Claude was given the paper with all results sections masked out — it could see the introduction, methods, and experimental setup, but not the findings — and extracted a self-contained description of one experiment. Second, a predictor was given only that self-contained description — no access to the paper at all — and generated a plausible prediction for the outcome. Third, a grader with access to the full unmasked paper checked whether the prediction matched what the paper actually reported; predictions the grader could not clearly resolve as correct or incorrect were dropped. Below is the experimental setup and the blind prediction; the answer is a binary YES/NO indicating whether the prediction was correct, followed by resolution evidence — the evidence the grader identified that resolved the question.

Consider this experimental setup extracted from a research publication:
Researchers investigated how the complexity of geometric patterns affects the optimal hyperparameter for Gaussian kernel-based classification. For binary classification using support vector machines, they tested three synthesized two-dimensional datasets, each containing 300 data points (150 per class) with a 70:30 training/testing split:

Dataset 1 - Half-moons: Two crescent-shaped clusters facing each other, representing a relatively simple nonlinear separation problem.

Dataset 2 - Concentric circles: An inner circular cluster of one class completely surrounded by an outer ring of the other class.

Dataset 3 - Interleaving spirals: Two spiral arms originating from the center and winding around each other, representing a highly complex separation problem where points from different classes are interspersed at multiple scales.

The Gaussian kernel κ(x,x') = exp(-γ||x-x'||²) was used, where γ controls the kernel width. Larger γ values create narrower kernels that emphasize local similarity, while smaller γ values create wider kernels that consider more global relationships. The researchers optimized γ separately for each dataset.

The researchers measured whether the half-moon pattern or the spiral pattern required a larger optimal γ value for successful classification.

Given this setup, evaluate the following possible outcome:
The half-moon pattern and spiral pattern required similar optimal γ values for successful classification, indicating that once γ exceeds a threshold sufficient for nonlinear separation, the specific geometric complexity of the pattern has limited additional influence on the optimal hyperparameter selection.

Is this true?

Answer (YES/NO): NO